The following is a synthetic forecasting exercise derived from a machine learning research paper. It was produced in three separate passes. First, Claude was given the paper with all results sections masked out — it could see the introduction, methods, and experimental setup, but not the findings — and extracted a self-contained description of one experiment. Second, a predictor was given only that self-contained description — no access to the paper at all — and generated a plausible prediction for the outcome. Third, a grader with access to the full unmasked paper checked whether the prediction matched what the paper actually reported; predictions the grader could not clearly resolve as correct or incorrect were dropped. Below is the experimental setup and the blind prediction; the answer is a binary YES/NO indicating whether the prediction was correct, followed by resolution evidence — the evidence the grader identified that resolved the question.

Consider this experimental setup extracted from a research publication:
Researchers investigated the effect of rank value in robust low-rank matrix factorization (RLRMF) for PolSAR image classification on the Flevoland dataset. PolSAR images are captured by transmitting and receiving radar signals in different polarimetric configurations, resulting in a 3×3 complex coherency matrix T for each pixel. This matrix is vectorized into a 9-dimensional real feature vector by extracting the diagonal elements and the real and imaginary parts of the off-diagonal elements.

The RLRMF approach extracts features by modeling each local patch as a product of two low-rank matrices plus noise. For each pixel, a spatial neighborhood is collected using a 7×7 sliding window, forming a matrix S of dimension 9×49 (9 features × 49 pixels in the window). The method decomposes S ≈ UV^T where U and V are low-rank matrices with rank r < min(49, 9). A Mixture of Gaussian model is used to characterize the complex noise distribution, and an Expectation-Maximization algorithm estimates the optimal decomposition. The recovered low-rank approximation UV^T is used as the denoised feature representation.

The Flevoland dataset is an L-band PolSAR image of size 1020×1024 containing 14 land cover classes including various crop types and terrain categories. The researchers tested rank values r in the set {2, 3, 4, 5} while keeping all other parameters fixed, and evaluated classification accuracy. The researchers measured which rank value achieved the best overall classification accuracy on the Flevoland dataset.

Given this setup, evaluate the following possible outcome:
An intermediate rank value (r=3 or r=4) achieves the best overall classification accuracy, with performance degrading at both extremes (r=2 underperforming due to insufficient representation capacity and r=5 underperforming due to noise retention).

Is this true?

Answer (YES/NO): NO